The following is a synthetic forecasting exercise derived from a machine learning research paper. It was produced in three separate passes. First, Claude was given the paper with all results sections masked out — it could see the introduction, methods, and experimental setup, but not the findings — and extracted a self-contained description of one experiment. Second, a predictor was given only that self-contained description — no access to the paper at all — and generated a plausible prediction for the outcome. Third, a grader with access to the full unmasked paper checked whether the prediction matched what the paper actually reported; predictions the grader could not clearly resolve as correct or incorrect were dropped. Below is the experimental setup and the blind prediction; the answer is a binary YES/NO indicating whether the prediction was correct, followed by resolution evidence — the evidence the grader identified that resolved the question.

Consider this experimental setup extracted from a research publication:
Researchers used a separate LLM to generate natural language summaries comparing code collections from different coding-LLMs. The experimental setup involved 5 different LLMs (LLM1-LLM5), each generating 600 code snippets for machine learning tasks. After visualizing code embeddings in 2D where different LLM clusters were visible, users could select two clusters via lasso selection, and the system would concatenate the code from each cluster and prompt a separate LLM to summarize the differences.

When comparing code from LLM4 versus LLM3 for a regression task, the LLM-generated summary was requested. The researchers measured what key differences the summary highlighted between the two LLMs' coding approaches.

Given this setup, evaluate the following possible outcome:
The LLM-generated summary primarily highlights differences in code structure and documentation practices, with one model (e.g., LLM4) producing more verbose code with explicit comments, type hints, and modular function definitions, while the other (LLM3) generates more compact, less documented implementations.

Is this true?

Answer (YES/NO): NO